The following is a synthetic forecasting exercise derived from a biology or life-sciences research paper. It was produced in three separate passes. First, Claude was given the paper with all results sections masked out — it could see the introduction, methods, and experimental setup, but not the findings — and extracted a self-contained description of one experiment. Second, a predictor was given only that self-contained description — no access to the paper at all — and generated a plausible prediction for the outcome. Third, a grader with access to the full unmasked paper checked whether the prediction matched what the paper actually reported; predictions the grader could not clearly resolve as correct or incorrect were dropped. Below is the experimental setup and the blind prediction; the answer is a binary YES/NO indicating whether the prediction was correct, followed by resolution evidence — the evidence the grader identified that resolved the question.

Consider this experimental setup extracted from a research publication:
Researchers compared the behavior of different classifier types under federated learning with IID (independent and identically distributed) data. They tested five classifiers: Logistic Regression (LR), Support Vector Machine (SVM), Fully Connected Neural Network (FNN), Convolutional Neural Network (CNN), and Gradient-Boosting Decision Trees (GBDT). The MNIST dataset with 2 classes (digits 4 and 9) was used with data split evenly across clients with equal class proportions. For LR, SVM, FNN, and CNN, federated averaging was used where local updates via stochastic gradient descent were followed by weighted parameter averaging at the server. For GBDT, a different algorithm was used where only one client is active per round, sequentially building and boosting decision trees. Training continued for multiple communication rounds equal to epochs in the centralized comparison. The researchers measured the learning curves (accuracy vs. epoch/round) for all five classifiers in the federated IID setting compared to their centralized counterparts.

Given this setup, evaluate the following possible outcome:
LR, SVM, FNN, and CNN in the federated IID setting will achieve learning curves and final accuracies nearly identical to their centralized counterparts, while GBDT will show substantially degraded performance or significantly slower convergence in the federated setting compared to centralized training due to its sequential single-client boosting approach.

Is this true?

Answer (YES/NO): NO